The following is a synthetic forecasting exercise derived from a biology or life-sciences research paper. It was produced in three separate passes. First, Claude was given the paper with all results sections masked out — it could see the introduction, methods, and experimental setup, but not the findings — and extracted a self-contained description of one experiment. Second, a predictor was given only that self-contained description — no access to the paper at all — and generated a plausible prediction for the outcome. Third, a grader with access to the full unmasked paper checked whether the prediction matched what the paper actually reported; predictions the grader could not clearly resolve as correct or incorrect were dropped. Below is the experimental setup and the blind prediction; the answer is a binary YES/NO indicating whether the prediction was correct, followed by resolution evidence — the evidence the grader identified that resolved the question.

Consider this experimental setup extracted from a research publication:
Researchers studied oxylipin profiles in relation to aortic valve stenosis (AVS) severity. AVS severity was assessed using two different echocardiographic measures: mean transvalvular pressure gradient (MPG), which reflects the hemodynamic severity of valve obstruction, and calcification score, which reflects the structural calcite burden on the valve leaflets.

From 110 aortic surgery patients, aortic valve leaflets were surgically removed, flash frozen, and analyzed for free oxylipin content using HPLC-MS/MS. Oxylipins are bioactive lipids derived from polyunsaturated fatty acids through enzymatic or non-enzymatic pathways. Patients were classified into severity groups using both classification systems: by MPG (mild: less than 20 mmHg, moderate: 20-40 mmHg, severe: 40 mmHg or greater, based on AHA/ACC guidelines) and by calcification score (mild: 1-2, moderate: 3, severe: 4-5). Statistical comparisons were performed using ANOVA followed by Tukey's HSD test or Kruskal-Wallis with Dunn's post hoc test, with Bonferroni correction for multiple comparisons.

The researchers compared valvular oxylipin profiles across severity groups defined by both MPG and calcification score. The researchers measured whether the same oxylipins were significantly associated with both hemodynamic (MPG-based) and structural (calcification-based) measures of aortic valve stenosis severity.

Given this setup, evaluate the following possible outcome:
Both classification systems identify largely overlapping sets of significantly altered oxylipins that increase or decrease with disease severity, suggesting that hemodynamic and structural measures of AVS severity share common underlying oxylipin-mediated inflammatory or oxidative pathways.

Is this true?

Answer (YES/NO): NO